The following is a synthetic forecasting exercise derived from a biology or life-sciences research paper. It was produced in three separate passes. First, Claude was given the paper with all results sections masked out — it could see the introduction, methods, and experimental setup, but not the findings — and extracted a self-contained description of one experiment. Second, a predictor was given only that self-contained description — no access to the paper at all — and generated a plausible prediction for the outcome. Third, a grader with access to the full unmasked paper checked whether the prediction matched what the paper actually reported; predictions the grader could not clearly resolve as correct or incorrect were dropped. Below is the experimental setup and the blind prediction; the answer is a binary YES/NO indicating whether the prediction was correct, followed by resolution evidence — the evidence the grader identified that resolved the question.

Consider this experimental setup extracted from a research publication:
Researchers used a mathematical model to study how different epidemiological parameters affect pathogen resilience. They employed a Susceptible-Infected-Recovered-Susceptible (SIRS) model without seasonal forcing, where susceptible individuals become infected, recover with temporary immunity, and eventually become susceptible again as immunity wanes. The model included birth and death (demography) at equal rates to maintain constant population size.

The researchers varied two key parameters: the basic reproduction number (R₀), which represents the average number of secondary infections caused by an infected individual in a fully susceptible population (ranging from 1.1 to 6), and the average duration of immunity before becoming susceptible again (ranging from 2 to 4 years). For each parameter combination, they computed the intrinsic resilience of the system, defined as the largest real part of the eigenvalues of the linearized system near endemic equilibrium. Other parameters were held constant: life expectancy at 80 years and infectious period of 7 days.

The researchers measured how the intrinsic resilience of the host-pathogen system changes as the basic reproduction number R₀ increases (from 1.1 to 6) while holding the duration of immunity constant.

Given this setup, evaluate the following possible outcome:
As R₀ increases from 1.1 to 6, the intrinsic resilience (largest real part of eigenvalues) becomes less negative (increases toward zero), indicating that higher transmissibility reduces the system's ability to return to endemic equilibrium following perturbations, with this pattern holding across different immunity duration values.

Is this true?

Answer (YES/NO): NO